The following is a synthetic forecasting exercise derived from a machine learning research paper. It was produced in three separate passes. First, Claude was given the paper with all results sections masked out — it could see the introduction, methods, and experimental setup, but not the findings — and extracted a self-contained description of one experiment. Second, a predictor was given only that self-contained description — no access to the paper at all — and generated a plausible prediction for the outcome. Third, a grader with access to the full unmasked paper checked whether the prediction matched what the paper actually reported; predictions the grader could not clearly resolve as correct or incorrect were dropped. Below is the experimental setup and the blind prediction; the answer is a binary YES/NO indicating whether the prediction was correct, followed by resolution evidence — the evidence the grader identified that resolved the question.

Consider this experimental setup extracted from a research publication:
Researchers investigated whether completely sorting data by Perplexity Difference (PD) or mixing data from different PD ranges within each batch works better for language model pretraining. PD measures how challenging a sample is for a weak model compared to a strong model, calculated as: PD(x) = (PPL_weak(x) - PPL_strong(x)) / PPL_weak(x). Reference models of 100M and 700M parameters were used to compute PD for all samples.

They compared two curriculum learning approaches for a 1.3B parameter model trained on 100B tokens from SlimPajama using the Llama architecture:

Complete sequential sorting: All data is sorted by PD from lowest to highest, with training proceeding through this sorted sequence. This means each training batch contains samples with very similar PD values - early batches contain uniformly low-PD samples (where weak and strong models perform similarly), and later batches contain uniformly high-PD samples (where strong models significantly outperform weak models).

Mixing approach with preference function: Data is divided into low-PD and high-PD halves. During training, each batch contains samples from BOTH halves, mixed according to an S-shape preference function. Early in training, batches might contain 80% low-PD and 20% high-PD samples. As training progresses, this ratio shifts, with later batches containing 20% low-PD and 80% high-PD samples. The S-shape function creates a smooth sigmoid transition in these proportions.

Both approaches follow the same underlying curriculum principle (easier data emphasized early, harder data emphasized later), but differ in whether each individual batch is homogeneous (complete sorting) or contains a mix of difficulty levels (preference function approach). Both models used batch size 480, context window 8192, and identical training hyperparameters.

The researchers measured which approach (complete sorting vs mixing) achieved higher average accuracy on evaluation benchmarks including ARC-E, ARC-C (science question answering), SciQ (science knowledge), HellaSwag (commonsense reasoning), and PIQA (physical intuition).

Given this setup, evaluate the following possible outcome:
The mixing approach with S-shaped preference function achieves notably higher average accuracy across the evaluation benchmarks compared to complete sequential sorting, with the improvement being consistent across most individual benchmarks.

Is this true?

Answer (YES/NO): YES